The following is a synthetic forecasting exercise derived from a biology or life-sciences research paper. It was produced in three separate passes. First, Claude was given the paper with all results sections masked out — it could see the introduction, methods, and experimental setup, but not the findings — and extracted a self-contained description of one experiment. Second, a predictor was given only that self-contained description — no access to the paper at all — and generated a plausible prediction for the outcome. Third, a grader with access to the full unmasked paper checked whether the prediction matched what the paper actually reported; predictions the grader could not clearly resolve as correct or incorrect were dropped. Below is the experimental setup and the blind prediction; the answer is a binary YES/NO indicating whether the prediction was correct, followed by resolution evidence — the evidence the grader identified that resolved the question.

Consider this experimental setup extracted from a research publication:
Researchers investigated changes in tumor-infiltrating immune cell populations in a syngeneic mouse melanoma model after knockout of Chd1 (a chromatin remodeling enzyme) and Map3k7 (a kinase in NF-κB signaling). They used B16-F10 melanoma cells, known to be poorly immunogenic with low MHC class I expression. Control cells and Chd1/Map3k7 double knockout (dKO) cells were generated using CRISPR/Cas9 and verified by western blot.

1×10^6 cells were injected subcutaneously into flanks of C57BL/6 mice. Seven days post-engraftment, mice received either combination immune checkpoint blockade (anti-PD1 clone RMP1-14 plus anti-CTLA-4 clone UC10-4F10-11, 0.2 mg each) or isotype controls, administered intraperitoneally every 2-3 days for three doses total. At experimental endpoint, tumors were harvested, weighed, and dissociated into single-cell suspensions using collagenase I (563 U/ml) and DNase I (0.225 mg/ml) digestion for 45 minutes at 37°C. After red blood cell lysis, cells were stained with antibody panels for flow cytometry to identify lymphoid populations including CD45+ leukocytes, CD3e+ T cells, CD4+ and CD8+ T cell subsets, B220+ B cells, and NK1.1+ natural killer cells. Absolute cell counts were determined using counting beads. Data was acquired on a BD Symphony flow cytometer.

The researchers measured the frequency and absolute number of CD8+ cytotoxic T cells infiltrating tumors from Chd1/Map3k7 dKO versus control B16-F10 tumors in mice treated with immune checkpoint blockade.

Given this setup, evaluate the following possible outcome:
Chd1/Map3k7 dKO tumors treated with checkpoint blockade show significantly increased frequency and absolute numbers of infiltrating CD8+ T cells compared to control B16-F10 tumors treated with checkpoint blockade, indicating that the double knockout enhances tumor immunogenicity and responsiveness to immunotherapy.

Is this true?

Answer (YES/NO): YES